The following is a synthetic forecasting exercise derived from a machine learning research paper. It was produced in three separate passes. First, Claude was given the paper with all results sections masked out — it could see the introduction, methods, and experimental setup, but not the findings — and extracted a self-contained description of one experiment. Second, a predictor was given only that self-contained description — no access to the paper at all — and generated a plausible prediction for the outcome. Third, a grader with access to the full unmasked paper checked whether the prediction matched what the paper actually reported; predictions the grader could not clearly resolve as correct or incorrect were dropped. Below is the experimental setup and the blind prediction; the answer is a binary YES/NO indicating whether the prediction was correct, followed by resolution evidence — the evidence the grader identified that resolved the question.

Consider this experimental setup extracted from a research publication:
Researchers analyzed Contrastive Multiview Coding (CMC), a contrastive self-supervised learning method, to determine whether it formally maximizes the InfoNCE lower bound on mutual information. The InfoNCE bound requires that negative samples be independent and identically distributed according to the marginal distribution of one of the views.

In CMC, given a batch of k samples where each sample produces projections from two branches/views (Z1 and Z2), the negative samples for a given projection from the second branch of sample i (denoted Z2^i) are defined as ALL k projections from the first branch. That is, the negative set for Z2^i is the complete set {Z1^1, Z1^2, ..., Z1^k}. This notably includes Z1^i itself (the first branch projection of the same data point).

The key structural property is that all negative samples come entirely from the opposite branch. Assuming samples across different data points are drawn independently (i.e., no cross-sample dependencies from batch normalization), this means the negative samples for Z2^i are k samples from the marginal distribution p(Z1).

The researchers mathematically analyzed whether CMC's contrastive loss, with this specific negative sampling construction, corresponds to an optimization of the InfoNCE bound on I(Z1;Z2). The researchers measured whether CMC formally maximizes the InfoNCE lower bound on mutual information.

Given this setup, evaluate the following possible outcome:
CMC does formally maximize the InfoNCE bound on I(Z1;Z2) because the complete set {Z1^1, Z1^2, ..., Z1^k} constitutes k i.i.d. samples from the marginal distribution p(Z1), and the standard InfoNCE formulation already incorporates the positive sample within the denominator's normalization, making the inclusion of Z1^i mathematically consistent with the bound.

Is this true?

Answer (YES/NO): YES